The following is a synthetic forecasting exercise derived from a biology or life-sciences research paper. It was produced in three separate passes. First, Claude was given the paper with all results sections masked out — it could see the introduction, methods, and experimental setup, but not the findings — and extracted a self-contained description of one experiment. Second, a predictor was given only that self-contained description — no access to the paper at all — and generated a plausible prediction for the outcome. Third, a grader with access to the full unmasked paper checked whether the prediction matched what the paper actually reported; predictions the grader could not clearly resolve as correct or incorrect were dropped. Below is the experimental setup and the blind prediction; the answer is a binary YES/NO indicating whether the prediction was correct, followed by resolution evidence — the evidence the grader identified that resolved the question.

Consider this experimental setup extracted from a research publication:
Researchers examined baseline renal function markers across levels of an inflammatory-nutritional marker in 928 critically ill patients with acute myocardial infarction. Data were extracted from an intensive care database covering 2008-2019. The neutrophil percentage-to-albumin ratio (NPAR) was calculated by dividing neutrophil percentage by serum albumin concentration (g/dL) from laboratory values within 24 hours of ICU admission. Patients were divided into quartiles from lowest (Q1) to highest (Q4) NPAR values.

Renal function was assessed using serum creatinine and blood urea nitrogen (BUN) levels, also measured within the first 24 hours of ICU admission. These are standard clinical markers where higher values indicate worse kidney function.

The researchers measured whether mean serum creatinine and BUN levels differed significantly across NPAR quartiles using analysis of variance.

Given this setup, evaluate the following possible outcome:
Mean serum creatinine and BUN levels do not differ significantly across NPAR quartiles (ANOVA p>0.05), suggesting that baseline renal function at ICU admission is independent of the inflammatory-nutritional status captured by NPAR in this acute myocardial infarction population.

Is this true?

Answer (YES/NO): NO